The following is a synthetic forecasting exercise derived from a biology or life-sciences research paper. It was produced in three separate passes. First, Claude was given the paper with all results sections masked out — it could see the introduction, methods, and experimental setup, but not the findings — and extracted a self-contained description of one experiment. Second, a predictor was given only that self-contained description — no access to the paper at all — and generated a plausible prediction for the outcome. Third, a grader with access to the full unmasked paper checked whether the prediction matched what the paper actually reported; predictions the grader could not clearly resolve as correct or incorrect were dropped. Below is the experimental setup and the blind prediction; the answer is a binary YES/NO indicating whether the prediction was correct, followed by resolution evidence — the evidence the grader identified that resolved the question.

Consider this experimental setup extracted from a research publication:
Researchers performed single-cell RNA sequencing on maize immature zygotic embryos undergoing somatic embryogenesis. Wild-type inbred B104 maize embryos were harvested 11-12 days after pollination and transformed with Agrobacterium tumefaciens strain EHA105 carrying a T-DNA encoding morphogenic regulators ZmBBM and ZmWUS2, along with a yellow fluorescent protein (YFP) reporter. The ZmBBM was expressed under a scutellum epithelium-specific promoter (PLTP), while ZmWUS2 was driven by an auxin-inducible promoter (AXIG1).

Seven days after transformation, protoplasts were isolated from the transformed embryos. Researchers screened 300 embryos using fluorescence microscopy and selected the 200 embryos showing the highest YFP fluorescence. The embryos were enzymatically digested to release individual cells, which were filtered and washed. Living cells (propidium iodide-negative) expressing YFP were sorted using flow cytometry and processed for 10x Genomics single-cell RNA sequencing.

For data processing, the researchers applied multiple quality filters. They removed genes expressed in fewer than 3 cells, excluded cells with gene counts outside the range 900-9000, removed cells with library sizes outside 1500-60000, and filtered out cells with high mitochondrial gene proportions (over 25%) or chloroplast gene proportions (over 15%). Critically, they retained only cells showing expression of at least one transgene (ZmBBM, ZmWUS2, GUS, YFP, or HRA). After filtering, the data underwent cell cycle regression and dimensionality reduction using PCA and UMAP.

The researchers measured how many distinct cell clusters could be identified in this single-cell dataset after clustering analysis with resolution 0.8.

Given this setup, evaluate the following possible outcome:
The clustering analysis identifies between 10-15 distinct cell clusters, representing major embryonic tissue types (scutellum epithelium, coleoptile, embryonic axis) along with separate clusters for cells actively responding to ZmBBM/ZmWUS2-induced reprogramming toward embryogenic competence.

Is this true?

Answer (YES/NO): NO